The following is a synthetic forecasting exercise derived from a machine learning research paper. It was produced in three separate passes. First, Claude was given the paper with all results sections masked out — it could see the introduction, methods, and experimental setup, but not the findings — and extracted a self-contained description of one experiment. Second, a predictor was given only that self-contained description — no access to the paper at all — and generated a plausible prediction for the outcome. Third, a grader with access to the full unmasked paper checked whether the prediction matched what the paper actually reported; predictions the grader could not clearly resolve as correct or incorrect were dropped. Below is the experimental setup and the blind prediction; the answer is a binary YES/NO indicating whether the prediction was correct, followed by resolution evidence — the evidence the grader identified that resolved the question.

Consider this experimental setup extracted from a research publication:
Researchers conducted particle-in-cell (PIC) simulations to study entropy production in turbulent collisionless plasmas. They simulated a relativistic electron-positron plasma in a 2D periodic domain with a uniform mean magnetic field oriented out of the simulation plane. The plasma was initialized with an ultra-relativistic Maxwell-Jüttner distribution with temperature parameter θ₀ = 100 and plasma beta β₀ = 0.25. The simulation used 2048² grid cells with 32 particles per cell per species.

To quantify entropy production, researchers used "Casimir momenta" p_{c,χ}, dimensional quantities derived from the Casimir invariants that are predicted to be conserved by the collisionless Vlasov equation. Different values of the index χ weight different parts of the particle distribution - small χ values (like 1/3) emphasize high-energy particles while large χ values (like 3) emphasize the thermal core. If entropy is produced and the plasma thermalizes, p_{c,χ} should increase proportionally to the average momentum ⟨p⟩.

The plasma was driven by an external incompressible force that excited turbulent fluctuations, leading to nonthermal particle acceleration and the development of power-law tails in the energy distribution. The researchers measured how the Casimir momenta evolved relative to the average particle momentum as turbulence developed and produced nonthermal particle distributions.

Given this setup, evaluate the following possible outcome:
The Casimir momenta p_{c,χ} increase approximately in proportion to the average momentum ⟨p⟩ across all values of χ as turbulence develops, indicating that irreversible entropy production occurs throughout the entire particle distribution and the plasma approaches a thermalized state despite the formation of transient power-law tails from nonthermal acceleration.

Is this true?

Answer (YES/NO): NO